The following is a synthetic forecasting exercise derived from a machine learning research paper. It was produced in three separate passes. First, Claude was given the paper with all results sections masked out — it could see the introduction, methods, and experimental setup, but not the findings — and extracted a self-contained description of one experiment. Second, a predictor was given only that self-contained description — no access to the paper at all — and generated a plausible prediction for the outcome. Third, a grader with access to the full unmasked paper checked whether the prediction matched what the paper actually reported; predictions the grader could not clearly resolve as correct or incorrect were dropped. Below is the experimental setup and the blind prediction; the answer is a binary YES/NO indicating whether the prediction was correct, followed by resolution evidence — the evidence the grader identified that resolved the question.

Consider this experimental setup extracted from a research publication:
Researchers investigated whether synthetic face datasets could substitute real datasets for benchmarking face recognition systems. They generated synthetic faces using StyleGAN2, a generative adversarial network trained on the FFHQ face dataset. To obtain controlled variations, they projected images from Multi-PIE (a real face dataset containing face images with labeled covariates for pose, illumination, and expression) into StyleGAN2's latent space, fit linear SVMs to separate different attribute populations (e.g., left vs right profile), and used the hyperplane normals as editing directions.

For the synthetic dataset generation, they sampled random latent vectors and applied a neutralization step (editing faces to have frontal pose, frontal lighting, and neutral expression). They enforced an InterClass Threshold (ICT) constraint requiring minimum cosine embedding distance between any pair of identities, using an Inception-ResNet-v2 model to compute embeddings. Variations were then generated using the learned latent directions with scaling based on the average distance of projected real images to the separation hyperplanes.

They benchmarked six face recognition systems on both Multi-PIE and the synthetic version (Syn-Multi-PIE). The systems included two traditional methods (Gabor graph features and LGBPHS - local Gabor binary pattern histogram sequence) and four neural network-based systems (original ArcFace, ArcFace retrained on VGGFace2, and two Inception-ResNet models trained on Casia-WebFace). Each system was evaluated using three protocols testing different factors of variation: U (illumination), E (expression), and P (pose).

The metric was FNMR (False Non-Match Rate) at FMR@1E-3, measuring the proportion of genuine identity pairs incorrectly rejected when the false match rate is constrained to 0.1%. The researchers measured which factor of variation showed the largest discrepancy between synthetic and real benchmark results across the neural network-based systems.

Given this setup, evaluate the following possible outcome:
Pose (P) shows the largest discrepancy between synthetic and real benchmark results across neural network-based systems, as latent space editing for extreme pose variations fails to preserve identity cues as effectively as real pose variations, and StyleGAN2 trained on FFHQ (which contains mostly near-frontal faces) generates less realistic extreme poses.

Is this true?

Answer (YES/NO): NO